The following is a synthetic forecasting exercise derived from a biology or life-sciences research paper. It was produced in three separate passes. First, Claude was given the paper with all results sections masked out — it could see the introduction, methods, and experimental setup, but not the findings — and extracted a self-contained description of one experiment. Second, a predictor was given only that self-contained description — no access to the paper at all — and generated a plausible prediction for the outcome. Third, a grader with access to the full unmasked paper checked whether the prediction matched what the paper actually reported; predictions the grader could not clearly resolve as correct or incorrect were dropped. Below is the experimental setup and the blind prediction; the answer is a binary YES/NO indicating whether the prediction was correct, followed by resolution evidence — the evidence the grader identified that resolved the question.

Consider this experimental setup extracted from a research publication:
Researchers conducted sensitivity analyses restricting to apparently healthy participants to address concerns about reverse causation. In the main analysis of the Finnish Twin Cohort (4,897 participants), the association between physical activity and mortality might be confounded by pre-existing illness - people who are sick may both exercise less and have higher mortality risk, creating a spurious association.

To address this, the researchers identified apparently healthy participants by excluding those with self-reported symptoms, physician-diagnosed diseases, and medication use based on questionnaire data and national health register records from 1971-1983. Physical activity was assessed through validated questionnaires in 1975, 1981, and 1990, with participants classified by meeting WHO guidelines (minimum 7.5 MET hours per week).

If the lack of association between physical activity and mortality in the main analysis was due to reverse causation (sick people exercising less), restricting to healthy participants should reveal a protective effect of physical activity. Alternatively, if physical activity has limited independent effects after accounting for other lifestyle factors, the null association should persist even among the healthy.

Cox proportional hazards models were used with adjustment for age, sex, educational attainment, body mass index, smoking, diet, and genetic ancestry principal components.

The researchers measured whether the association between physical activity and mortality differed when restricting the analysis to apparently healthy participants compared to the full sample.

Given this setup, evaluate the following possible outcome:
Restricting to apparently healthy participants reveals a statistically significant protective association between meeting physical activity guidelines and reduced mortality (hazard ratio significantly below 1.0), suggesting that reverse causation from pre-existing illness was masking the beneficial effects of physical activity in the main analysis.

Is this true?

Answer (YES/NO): NO